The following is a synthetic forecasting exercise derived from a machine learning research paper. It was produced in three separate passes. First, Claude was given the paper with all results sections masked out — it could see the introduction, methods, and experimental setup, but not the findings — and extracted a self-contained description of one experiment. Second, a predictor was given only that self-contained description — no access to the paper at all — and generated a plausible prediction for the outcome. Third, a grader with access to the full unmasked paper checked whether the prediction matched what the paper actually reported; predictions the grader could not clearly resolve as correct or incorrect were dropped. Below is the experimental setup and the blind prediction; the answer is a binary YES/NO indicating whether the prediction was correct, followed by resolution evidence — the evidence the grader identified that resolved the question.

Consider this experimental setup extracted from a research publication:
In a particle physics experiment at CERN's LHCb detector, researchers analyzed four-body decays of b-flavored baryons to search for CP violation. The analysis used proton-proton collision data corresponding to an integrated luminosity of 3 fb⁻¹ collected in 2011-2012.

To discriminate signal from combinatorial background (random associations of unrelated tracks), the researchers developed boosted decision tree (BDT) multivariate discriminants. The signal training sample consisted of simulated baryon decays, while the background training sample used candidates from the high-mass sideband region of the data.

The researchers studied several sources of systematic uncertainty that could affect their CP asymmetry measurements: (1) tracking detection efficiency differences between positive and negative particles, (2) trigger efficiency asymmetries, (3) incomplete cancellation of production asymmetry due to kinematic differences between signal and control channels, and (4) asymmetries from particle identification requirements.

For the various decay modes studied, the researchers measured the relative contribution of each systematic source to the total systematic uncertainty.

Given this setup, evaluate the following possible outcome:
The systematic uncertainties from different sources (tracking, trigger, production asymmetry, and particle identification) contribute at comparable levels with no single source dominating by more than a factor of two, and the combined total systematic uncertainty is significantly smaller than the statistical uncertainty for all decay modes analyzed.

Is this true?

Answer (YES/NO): NO